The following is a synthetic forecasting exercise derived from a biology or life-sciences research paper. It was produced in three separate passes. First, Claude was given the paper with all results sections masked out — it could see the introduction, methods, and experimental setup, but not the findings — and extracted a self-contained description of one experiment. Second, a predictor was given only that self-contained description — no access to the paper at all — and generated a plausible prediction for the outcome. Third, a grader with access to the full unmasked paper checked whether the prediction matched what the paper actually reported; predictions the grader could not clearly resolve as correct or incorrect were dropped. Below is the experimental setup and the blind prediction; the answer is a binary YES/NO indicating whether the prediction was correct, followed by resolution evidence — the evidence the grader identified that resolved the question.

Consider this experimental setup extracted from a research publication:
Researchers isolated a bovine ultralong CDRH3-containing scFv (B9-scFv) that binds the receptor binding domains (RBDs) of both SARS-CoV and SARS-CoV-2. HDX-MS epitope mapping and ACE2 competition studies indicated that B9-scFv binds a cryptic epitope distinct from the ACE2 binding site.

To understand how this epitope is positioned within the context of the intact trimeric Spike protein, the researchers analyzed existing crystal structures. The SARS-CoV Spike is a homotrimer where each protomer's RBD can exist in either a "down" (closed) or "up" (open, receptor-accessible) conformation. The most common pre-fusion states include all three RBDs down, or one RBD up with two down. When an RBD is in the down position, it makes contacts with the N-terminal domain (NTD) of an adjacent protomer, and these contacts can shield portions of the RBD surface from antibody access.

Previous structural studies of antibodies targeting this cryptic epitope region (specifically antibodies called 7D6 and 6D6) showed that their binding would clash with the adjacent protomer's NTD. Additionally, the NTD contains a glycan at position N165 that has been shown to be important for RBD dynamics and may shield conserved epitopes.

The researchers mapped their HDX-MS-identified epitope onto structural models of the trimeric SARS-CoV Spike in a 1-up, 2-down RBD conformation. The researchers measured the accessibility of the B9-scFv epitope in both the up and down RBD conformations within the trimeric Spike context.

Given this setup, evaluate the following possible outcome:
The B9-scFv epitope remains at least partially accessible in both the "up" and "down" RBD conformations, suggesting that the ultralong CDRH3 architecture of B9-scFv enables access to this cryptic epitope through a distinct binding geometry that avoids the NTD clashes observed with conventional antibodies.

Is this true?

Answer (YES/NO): NO